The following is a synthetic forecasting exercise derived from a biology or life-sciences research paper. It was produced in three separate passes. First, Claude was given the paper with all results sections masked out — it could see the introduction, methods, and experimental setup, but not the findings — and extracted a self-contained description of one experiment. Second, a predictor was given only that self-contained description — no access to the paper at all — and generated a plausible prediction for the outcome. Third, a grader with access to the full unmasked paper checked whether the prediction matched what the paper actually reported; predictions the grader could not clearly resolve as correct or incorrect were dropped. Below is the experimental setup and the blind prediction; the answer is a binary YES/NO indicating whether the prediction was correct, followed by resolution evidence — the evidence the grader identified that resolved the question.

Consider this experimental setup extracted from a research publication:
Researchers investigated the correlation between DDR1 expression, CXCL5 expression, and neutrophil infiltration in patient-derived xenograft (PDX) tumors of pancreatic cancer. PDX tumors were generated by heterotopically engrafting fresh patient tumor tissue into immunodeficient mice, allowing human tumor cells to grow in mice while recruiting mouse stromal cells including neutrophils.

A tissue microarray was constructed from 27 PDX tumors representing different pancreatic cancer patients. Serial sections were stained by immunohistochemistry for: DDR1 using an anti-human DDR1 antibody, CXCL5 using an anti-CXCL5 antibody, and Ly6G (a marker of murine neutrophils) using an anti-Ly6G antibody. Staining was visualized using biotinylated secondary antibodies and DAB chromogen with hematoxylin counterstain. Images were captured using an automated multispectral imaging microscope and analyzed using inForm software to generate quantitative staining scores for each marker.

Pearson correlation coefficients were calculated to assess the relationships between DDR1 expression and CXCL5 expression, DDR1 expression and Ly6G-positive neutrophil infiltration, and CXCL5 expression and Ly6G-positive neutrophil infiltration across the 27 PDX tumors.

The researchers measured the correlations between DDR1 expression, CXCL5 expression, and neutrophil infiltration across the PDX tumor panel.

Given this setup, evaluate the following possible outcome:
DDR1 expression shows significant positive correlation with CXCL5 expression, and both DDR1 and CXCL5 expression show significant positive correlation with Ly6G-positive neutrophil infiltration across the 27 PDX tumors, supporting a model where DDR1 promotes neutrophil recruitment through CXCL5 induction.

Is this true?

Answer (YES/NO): YES